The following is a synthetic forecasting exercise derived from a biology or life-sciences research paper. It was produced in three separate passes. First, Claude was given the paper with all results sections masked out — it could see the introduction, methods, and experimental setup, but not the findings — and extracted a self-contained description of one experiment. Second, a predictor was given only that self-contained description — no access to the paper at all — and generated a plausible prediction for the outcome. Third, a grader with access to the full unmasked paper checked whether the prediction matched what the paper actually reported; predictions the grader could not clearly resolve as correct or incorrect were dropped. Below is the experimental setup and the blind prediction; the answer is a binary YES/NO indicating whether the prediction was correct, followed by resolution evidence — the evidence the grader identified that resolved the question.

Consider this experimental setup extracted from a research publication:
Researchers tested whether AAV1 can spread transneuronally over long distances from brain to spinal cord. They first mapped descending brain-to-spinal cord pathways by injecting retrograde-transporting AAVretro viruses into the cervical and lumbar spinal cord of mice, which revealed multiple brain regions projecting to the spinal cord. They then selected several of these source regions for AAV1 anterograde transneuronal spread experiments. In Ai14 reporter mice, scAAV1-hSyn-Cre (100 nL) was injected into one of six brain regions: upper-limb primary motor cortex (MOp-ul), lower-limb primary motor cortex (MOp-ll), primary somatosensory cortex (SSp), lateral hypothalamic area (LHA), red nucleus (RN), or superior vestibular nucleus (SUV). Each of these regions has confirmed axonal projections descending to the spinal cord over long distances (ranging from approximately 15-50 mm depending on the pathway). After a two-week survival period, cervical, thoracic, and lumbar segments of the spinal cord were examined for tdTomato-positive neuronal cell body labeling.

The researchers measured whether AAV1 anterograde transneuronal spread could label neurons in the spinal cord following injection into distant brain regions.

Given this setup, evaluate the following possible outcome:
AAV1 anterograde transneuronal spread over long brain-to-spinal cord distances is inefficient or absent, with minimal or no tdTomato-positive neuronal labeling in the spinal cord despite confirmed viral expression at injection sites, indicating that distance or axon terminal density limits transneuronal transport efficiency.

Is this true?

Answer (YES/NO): NO